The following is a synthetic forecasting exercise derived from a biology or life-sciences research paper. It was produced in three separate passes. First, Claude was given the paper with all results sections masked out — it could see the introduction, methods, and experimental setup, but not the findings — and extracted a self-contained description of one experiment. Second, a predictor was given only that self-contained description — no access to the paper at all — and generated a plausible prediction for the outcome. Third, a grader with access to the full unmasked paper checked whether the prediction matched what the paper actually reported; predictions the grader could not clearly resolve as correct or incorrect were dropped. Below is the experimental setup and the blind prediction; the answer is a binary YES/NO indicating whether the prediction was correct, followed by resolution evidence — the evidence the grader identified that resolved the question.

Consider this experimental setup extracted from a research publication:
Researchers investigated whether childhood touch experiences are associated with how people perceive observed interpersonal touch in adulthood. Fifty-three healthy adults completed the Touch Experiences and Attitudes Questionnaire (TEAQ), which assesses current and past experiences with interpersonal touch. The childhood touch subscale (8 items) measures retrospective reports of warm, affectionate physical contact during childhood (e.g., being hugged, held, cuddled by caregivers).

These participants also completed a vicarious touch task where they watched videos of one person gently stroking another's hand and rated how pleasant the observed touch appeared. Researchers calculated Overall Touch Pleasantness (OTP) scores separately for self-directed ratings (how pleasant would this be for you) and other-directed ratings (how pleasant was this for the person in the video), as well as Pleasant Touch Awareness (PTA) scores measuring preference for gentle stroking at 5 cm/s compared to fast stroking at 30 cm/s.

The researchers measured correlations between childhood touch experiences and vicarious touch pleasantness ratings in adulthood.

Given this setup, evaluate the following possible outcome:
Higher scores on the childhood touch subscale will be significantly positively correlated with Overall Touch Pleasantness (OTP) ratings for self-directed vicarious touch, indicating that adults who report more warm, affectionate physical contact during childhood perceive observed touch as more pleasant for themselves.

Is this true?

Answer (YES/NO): NO